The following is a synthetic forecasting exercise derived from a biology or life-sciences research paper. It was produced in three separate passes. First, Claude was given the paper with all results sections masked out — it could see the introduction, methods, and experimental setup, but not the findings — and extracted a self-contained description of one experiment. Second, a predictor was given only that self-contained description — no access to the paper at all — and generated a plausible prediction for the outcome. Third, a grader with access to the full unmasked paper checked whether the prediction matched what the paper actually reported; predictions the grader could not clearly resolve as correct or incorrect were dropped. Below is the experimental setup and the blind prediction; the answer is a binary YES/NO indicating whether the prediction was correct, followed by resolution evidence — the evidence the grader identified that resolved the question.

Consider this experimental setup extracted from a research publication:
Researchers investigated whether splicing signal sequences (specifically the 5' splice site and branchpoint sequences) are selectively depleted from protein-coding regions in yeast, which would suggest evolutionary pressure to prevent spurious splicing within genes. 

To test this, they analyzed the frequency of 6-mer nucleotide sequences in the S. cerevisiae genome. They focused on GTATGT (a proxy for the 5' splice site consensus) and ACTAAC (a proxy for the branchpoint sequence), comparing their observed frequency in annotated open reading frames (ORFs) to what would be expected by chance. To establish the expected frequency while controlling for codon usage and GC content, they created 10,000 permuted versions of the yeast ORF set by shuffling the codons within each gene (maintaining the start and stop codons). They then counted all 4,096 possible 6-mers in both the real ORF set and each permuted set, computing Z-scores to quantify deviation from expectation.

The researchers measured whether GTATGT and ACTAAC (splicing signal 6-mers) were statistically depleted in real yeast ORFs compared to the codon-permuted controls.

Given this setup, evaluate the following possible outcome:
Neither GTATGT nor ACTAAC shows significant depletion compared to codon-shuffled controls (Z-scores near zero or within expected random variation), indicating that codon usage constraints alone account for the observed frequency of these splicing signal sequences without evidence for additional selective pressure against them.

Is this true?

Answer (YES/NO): NO